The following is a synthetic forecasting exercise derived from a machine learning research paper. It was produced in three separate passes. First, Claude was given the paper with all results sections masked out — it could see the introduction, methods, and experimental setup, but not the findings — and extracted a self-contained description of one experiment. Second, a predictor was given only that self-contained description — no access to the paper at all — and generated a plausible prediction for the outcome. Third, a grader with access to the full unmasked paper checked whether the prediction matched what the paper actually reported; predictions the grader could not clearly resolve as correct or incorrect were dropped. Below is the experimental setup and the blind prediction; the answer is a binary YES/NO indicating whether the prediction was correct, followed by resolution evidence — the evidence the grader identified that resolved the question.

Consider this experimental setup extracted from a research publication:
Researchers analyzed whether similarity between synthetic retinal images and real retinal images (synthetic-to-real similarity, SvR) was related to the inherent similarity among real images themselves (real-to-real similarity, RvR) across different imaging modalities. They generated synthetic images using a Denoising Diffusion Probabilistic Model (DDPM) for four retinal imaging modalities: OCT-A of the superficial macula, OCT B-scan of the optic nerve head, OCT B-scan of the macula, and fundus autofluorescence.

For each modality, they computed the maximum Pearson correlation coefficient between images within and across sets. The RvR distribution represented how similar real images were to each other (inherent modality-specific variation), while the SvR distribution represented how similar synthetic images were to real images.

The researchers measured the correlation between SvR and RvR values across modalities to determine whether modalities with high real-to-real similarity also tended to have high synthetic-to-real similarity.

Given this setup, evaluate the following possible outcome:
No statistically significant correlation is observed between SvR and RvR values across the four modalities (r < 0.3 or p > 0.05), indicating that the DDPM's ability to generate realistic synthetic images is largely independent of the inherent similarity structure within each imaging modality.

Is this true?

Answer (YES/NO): NO